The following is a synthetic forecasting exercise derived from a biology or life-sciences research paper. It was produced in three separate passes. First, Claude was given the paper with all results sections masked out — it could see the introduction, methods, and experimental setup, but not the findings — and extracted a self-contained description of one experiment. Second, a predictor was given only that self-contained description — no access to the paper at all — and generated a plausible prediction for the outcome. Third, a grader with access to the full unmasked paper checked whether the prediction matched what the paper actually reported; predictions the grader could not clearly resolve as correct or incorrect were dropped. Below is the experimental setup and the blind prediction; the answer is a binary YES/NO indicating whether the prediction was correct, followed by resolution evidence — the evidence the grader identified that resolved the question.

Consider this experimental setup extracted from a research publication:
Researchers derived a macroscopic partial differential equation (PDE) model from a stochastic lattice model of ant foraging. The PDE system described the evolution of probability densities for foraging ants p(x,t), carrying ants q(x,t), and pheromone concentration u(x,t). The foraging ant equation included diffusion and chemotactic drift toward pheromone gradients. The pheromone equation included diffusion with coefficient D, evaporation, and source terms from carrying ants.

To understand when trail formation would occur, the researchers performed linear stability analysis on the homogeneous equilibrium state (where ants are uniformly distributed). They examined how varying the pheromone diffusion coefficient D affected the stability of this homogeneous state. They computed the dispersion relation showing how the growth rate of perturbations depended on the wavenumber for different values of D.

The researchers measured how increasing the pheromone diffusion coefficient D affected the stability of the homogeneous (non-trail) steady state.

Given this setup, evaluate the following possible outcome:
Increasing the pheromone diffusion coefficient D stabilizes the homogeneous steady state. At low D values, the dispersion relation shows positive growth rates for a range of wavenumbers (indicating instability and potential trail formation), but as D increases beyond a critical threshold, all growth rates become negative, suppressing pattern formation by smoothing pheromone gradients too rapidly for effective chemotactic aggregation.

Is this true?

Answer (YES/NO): YES